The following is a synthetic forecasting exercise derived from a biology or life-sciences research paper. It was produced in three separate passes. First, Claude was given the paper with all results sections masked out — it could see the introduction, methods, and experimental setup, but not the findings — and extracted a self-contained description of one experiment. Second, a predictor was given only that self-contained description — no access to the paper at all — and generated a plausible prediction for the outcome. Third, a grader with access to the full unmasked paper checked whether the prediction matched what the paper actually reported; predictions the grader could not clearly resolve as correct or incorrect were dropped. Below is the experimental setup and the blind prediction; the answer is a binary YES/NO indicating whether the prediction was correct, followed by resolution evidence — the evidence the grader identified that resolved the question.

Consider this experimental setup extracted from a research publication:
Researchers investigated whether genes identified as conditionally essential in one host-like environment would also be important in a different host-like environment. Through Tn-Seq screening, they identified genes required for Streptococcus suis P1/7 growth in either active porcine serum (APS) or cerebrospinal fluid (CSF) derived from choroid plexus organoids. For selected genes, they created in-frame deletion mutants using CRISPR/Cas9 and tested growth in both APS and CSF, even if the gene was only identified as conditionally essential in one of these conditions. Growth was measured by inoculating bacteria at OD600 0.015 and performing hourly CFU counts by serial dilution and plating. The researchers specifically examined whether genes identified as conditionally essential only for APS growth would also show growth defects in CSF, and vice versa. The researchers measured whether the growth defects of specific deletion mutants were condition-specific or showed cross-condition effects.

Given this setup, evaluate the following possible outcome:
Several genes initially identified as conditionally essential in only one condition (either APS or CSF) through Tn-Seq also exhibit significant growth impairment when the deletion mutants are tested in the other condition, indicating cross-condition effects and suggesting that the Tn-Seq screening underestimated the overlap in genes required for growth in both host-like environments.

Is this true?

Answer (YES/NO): NO